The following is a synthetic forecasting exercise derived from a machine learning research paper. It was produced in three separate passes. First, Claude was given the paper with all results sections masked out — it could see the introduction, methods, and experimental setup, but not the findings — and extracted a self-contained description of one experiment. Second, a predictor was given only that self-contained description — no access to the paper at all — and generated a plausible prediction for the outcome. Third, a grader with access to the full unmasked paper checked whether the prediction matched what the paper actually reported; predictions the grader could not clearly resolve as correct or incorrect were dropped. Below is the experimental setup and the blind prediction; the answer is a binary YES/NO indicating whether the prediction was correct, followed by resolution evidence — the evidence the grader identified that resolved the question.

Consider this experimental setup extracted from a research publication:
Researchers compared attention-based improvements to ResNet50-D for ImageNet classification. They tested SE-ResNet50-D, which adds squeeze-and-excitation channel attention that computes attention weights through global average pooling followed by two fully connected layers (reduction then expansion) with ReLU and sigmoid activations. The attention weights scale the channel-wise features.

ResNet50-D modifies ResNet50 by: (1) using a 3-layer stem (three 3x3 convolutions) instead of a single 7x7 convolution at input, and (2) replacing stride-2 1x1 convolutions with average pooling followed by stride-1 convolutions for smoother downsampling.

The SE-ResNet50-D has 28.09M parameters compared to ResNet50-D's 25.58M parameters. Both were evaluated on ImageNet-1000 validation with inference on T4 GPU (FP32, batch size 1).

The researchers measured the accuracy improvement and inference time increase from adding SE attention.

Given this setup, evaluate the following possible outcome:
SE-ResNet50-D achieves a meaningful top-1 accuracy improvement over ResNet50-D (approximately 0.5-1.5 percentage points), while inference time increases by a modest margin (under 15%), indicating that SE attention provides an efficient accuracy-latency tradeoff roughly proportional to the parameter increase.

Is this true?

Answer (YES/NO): NO